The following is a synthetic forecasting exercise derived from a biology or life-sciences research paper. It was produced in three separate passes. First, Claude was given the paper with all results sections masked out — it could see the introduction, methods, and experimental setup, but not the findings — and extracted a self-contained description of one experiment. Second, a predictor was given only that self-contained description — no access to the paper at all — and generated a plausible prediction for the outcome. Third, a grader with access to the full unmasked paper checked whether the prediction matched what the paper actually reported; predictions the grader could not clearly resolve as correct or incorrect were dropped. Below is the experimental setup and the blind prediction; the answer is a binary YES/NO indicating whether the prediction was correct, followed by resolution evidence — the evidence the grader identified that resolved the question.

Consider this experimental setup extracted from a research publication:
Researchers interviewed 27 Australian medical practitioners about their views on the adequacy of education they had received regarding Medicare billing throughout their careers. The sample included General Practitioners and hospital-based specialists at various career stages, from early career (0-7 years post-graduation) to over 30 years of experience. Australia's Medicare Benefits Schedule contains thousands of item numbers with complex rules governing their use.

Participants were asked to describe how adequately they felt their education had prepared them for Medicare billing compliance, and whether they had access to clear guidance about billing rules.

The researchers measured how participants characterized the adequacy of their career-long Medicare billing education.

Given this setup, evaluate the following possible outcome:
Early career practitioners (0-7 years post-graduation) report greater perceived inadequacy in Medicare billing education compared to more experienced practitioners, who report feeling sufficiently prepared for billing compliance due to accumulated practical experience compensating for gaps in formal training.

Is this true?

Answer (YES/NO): NO